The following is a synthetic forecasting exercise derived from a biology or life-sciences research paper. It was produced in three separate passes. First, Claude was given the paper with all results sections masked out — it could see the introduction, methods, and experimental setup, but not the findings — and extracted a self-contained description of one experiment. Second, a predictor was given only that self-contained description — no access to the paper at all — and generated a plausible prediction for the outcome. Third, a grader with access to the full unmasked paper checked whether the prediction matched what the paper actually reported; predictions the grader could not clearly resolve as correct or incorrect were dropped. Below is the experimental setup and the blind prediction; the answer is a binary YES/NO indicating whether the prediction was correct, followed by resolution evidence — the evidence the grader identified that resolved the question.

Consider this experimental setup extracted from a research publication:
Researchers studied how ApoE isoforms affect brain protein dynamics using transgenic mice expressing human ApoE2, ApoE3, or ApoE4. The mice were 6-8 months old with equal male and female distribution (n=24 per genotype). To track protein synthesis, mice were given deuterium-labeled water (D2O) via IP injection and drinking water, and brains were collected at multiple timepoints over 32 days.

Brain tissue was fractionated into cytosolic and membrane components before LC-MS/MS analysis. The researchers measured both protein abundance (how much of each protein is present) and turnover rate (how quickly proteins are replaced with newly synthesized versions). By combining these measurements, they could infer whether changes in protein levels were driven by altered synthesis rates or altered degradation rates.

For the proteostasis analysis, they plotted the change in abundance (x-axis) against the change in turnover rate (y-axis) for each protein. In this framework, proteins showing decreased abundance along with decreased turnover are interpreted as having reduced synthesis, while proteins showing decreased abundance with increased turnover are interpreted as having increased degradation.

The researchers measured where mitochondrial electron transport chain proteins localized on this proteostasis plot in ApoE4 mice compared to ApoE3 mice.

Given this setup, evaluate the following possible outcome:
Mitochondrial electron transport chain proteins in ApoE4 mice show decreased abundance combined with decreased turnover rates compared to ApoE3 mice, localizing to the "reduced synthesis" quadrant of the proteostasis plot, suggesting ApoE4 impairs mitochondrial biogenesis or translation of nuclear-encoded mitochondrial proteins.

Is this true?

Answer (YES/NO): NO